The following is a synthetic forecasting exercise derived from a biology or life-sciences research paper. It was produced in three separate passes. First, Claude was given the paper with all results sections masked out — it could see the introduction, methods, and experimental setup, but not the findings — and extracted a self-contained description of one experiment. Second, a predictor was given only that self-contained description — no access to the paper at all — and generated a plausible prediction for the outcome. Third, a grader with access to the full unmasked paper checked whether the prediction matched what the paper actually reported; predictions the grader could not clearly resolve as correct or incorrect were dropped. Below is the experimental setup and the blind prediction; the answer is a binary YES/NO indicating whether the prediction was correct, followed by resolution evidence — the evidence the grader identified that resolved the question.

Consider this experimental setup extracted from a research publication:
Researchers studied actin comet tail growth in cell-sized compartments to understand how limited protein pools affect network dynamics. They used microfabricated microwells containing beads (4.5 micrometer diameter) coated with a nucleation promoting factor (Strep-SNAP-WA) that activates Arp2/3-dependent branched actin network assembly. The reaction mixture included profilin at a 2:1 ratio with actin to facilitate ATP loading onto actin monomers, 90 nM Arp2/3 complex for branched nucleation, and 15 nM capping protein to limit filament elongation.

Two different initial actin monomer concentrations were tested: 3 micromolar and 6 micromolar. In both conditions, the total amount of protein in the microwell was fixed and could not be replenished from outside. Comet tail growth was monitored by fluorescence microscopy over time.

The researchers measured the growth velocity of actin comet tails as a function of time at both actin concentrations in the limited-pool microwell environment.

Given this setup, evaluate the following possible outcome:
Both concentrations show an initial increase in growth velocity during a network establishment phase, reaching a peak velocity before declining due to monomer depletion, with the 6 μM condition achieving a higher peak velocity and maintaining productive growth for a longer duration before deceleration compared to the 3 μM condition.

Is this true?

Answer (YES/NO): NO